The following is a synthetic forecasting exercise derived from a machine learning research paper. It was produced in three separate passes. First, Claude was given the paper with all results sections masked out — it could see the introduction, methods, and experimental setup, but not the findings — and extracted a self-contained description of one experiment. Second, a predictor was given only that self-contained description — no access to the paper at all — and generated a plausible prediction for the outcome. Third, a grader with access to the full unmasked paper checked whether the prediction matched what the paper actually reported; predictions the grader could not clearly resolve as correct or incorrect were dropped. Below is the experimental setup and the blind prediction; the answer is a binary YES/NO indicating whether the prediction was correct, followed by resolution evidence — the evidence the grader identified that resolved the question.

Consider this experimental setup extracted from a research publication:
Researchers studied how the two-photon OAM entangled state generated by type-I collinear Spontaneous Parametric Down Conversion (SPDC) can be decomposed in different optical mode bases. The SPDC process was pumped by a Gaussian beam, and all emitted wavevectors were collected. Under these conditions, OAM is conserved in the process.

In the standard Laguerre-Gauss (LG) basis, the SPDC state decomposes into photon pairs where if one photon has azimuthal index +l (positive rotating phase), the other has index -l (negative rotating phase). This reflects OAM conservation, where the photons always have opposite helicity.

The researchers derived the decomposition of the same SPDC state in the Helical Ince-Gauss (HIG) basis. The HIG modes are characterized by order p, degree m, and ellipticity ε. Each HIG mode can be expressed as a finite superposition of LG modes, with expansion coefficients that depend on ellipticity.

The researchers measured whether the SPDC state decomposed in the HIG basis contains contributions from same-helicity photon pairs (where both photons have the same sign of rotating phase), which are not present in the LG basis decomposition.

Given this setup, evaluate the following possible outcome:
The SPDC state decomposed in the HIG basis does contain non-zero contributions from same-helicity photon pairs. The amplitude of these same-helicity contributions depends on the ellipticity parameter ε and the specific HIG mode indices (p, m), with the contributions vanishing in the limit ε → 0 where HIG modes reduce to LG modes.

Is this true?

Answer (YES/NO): YES